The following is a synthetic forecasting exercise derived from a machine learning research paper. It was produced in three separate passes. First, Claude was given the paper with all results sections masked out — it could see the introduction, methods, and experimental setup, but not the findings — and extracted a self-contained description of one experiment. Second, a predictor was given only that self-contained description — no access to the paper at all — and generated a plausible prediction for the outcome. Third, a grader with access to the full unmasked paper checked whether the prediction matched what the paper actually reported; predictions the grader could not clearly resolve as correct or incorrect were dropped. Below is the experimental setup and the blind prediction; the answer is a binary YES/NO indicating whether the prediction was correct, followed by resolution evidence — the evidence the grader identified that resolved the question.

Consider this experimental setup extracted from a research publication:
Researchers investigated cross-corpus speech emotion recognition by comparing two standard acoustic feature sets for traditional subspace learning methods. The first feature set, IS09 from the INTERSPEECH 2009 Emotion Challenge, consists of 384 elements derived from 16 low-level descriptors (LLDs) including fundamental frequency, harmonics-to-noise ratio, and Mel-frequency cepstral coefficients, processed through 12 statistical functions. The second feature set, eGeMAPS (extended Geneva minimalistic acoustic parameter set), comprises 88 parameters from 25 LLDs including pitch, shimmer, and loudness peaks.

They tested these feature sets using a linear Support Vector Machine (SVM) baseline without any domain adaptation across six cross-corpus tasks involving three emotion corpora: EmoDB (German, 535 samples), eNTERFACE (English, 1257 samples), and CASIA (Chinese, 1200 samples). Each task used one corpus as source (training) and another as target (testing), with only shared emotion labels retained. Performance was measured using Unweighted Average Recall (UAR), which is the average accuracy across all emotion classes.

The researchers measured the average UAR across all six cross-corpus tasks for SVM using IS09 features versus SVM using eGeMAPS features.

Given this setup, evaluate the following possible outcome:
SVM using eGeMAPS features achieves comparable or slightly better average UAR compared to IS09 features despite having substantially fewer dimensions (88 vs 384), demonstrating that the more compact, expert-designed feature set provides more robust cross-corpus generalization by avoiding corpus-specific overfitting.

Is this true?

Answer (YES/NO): NO